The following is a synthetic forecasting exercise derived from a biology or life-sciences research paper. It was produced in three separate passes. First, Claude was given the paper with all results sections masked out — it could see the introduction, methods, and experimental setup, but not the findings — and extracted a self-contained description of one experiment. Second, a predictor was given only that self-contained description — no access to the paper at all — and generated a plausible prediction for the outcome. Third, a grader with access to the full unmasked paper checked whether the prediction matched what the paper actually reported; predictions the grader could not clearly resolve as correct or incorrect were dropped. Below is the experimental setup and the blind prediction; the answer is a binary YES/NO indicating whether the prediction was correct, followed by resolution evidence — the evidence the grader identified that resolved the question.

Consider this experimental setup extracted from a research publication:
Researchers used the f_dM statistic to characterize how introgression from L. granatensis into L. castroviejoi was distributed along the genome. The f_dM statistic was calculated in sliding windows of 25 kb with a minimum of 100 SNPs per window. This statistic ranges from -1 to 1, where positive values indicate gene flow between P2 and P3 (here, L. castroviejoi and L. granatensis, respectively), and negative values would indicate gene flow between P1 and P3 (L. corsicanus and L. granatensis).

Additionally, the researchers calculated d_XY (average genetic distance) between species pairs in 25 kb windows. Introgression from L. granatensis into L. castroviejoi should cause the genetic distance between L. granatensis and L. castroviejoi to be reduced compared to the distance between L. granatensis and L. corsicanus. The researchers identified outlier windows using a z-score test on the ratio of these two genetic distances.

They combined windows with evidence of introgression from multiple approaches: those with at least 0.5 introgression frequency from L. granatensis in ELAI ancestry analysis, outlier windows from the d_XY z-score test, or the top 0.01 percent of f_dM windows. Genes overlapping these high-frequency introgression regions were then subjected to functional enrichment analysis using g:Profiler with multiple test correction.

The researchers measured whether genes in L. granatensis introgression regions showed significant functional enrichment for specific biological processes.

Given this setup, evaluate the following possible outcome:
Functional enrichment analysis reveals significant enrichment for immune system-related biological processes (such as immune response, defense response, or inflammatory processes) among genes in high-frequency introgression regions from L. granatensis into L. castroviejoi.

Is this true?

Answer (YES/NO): NO